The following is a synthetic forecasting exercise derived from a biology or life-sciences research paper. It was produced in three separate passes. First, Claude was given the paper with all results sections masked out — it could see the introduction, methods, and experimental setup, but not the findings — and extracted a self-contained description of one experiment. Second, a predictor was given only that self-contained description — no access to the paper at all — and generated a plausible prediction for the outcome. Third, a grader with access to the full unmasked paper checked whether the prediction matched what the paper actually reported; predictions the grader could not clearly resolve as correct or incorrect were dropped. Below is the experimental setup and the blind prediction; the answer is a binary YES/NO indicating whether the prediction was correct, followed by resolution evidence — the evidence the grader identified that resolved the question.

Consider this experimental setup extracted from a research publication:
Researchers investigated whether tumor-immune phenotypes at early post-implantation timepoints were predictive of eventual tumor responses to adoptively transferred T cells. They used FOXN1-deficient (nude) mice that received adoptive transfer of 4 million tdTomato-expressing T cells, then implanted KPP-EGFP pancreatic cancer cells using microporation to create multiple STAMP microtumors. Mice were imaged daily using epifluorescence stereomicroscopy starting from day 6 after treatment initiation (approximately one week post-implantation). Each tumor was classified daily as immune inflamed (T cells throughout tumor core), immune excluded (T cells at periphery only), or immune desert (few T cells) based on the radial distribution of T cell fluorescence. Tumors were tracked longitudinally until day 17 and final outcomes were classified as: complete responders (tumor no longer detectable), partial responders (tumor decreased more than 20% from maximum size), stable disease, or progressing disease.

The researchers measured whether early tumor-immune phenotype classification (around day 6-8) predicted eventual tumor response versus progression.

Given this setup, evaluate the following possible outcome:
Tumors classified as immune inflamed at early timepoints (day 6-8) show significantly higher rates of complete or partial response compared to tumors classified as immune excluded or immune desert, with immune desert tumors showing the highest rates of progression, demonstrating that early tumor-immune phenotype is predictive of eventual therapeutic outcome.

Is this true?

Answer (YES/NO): NO